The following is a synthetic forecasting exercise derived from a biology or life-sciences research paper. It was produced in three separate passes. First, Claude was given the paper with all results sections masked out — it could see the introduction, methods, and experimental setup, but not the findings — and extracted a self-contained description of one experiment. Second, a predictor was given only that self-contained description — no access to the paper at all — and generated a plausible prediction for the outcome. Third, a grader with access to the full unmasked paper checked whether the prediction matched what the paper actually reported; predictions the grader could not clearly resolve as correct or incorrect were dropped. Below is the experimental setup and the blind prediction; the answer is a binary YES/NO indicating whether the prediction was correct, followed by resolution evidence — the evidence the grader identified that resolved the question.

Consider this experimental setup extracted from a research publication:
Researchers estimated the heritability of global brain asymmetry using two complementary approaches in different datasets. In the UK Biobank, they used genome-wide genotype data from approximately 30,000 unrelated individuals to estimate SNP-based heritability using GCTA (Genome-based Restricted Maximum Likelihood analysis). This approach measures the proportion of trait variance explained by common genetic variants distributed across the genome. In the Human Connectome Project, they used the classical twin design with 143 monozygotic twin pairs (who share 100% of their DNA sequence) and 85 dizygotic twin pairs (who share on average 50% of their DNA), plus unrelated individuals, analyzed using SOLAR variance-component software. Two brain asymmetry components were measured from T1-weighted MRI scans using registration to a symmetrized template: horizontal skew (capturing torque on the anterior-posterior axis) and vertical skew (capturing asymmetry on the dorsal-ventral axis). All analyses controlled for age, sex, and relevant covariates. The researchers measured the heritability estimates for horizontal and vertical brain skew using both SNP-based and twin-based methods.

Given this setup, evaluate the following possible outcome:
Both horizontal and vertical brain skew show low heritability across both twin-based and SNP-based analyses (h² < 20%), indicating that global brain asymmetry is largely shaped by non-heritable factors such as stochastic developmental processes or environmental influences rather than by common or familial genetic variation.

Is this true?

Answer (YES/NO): YES